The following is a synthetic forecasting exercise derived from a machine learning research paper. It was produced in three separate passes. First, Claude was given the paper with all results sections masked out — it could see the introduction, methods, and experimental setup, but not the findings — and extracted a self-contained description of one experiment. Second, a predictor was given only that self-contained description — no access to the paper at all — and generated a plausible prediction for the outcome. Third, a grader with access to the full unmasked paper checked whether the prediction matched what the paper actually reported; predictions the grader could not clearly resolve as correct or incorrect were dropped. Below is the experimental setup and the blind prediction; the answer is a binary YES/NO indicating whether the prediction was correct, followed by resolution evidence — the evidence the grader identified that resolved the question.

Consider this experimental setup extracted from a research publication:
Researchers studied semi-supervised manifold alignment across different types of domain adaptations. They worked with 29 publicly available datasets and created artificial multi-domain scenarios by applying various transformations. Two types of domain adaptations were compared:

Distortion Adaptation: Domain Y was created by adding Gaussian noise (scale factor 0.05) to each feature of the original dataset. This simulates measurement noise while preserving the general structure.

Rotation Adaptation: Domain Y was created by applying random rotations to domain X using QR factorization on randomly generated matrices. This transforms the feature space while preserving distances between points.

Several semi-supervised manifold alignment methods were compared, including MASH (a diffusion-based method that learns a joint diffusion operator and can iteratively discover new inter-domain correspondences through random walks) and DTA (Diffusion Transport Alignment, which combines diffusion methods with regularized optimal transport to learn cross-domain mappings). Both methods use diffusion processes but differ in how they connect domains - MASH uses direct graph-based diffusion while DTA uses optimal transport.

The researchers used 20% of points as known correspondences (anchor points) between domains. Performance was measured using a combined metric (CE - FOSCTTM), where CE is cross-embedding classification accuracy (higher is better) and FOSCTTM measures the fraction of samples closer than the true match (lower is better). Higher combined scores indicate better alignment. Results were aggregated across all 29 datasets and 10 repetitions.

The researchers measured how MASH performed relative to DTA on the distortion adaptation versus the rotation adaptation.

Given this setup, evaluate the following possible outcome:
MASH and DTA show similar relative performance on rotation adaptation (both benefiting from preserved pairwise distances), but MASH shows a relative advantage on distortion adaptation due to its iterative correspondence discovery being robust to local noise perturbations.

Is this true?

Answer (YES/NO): NO